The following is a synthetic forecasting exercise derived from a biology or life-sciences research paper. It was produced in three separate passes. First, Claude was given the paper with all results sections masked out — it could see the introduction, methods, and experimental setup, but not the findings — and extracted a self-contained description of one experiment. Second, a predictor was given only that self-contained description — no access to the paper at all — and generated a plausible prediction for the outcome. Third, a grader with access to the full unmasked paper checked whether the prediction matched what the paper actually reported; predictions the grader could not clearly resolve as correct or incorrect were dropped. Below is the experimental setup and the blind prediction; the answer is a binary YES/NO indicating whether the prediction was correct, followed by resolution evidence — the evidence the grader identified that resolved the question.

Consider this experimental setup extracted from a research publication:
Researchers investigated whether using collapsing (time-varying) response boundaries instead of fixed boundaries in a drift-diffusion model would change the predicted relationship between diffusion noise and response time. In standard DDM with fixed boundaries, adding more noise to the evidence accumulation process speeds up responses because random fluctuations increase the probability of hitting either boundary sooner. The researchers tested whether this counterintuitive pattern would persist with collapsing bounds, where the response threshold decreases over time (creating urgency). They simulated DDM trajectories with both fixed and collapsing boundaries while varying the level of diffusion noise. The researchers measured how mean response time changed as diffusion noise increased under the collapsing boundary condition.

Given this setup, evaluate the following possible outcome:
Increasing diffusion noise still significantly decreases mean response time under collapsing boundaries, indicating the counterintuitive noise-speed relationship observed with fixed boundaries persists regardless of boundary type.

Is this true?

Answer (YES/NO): YES